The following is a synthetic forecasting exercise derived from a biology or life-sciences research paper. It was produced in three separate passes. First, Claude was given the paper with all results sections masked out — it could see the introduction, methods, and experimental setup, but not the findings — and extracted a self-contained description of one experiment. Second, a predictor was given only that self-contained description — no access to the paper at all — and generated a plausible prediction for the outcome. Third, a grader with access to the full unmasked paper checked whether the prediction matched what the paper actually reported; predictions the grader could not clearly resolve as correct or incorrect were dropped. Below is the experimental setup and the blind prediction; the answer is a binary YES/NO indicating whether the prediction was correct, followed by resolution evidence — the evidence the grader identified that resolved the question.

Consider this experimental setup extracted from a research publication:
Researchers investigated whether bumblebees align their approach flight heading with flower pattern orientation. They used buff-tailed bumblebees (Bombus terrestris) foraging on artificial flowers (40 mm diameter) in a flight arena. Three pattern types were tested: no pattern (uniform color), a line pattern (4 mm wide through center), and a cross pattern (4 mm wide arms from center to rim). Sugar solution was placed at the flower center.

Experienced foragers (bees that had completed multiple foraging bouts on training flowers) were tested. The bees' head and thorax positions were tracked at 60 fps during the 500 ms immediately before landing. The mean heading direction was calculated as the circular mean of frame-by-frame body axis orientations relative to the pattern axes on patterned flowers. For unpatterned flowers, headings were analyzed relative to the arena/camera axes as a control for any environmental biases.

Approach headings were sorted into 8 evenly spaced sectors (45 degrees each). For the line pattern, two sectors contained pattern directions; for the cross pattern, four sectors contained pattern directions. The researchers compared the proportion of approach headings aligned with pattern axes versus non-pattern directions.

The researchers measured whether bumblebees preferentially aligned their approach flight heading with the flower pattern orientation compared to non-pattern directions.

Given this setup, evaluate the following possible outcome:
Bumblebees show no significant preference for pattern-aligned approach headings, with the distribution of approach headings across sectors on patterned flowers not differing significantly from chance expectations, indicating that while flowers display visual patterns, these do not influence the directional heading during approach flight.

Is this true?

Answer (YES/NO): NO